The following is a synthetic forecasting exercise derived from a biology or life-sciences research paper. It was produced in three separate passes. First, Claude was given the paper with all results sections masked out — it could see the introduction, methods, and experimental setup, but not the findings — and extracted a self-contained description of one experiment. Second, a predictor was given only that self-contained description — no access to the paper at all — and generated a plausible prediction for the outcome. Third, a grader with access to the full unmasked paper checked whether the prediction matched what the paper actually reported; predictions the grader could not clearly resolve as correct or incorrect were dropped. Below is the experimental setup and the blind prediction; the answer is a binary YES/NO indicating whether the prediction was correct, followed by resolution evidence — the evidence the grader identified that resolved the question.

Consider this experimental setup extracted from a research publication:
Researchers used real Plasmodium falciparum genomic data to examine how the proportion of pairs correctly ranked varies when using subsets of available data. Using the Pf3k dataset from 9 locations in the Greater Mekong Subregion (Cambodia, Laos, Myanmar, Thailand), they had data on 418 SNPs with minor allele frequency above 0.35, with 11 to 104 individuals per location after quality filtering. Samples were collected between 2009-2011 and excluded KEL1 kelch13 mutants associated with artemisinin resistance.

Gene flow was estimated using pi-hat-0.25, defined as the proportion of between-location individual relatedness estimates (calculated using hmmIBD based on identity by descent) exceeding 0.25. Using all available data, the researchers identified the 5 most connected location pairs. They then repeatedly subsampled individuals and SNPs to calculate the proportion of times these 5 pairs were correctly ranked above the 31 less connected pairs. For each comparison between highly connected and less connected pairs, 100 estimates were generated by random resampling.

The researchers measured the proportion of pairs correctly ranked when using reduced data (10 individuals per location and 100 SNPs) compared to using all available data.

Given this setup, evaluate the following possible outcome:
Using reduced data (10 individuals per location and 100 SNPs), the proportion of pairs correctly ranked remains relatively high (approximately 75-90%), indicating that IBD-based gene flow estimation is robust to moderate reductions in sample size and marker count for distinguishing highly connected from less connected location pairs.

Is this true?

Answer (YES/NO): NO